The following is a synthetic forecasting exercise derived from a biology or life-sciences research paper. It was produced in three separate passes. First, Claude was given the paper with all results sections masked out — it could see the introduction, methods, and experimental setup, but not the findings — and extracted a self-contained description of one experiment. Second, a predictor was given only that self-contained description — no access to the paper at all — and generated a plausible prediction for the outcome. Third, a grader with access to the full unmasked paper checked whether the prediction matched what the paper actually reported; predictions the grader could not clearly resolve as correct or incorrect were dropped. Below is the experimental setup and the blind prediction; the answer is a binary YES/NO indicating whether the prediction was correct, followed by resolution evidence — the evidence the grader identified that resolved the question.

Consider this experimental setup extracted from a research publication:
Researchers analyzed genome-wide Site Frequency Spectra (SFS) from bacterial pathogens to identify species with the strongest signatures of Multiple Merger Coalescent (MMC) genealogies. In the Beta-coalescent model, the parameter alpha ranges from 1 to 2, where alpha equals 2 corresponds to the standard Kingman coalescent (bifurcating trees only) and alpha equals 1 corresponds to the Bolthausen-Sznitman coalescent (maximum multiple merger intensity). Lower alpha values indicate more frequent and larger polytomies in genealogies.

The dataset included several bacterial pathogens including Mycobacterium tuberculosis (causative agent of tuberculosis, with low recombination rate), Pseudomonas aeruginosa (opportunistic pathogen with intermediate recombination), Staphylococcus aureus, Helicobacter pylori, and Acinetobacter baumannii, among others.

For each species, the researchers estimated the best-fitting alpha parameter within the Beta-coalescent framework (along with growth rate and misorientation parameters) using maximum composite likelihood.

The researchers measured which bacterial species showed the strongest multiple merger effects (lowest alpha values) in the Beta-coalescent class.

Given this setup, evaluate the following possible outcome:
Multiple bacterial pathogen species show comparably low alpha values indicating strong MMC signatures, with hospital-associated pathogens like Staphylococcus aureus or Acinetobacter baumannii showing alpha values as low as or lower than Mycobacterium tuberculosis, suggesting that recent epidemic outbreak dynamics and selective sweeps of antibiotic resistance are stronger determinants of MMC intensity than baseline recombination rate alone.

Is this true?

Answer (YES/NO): NO